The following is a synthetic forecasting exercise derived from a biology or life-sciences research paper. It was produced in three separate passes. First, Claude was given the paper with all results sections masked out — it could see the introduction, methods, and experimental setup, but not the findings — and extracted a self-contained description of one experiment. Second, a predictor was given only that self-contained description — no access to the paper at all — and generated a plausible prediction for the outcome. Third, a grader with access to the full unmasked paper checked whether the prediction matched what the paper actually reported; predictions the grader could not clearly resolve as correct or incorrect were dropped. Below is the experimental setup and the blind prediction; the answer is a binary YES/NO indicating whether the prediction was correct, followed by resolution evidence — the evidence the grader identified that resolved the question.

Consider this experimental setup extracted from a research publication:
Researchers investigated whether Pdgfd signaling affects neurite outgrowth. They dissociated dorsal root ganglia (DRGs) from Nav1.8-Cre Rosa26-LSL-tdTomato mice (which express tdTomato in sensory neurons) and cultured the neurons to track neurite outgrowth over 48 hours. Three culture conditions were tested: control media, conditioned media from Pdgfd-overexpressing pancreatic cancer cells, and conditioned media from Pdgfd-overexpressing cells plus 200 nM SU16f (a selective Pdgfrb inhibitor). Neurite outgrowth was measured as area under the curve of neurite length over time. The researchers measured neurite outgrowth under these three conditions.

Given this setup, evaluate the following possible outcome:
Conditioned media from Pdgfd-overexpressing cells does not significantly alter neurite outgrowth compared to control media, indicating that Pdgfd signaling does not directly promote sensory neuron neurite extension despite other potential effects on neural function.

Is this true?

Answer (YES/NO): NO